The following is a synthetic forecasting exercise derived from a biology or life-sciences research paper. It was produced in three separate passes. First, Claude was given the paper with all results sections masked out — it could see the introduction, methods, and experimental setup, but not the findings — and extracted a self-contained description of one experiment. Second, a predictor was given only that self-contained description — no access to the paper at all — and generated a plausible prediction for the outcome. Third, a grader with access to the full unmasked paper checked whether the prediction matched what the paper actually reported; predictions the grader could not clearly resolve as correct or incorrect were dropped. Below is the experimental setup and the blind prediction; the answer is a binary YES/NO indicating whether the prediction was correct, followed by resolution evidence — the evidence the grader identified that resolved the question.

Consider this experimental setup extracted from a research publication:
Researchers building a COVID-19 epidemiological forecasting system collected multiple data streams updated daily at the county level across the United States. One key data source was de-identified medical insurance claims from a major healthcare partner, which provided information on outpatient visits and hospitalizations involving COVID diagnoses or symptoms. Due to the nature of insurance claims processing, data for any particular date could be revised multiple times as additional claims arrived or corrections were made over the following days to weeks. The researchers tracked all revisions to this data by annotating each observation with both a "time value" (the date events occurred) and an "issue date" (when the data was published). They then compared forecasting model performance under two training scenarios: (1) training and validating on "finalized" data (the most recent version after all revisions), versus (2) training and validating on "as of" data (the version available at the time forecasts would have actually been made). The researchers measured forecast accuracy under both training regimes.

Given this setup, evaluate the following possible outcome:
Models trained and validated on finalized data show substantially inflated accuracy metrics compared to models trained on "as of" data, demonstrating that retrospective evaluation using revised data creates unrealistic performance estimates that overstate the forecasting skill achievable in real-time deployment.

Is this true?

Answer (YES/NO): YES